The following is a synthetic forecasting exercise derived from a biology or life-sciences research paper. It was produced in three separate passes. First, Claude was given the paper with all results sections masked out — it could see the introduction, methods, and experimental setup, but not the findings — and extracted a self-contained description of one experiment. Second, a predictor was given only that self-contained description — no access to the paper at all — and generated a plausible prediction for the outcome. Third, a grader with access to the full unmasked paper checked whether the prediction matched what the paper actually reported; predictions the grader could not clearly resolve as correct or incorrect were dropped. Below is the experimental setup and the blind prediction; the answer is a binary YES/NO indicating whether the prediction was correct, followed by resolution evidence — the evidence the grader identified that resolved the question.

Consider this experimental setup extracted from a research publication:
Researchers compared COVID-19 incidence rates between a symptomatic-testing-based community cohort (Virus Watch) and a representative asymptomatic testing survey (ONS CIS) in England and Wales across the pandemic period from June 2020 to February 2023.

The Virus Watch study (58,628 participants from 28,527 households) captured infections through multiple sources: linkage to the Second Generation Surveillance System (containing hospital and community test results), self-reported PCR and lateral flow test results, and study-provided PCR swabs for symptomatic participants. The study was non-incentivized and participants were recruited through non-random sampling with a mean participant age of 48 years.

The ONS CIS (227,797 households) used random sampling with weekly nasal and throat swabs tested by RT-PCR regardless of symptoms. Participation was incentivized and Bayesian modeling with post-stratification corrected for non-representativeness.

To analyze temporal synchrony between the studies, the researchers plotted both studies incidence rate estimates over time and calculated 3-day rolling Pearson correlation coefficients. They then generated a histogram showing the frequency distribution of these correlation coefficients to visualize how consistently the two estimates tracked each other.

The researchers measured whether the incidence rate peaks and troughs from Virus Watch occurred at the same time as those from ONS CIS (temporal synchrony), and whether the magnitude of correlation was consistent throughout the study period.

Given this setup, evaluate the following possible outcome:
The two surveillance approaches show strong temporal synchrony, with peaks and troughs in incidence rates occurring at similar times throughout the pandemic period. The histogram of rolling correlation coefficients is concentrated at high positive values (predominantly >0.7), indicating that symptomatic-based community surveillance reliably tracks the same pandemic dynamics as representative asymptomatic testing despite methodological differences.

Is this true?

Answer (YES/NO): YES